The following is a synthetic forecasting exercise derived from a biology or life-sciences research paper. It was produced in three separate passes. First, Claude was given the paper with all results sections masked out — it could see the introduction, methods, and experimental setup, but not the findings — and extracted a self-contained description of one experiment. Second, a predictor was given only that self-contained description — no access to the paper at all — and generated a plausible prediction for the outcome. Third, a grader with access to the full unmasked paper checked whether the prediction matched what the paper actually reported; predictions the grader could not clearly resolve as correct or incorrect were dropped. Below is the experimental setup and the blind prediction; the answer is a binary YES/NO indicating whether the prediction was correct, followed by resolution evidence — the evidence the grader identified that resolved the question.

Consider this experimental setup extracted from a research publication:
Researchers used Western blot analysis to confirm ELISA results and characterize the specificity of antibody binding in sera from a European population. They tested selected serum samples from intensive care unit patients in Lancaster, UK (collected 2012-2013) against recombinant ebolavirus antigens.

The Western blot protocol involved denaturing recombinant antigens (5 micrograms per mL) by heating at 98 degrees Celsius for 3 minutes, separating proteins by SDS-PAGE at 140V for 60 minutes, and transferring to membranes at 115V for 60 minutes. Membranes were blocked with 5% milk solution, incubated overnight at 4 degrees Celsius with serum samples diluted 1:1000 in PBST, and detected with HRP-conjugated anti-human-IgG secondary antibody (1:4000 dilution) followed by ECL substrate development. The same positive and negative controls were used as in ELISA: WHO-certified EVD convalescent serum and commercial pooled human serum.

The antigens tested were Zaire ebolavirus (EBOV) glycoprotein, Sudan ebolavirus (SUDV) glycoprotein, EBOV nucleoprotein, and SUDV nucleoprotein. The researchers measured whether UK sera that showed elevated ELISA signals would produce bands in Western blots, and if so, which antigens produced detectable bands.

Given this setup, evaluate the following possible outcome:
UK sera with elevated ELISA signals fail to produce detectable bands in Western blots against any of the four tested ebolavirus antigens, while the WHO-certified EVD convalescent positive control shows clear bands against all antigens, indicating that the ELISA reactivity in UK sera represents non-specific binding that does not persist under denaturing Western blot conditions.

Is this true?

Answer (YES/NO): NO